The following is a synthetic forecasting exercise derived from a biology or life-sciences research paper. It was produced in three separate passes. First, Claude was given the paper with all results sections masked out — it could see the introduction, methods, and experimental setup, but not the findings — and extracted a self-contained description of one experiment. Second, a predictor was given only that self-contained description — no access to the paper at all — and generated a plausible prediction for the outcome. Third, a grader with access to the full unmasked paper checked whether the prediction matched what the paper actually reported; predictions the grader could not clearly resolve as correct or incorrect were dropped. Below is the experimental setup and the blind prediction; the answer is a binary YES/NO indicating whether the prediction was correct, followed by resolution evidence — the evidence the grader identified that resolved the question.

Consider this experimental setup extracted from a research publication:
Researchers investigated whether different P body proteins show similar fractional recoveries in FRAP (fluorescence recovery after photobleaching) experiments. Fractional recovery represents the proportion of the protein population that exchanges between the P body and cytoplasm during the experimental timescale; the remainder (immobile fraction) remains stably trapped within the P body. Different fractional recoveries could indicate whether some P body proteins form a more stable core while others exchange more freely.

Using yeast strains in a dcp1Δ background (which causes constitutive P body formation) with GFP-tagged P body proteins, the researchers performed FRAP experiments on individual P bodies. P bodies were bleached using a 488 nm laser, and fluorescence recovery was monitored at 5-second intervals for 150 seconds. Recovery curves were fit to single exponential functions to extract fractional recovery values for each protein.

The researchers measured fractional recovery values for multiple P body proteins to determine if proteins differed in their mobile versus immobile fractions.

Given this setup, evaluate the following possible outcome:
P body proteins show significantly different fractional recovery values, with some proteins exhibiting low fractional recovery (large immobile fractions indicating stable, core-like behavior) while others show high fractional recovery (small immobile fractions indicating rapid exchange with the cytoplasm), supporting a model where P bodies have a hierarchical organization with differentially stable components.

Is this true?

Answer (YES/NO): YES